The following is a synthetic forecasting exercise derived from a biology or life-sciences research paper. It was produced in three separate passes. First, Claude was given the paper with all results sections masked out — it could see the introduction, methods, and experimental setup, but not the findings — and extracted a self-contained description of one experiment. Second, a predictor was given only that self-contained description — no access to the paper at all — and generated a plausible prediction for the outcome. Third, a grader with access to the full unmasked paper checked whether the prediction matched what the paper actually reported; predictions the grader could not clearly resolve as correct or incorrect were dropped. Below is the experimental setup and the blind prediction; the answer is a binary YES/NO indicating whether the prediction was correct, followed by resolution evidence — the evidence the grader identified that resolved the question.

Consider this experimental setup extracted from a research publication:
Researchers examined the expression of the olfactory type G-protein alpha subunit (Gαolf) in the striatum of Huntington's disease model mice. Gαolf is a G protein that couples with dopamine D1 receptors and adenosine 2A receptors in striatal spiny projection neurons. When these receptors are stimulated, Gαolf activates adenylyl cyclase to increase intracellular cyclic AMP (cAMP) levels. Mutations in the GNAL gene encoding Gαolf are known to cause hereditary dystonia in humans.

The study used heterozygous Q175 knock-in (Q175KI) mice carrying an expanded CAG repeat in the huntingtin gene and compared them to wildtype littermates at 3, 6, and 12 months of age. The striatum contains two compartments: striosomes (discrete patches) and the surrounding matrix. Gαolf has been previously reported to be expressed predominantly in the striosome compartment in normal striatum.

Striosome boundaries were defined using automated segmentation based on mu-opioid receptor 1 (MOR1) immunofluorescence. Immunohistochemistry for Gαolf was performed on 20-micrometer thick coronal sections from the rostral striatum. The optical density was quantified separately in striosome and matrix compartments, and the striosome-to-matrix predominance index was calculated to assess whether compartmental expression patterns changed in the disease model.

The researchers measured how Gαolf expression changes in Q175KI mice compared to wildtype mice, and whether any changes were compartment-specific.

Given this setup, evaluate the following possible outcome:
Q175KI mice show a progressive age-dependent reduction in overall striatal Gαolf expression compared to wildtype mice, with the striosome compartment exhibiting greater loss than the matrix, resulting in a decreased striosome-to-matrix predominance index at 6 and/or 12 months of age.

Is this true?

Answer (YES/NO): YES